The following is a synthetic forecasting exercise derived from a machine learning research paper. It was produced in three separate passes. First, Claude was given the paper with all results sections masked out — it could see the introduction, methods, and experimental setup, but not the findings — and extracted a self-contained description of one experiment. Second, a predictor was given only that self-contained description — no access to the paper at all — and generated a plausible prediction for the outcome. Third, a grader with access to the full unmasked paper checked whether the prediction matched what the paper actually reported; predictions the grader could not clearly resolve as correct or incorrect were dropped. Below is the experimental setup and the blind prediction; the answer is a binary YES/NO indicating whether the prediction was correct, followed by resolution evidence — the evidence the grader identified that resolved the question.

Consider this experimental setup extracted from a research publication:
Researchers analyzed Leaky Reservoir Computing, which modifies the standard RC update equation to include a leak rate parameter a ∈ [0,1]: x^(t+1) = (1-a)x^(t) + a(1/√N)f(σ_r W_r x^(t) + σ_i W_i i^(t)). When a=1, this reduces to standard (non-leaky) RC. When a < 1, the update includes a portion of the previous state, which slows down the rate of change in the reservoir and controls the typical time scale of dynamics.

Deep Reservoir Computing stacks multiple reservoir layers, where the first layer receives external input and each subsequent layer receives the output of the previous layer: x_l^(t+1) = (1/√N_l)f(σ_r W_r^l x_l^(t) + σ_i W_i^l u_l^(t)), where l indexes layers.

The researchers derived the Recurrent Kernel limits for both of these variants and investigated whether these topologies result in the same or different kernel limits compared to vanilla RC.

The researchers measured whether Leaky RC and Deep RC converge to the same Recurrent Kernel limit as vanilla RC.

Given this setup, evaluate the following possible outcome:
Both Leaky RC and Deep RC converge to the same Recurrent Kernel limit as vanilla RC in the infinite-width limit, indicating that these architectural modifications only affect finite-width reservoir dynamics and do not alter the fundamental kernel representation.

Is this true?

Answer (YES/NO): NO